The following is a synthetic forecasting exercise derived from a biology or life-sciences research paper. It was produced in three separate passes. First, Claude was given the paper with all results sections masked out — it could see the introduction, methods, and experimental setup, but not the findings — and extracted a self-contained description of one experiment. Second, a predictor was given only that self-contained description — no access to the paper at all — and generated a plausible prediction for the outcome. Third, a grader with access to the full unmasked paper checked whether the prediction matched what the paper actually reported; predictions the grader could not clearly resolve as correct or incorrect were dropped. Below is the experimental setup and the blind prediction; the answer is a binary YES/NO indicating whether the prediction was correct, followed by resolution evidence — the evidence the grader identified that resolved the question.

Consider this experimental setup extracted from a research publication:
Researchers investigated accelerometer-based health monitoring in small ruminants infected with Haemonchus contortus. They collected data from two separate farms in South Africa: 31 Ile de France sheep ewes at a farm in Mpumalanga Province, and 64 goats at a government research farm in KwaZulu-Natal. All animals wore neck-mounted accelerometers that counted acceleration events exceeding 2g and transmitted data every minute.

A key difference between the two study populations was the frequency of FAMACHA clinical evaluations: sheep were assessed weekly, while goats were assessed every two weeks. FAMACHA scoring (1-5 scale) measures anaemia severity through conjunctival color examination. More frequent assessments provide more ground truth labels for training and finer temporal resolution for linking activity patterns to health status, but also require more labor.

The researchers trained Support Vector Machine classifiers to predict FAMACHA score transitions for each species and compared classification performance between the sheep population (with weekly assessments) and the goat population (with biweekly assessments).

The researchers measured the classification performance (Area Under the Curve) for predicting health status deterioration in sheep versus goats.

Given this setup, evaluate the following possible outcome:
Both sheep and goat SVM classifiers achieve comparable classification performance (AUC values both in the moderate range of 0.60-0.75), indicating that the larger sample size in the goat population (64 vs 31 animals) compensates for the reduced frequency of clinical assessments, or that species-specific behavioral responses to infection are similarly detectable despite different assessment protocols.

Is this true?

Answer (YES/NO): NO